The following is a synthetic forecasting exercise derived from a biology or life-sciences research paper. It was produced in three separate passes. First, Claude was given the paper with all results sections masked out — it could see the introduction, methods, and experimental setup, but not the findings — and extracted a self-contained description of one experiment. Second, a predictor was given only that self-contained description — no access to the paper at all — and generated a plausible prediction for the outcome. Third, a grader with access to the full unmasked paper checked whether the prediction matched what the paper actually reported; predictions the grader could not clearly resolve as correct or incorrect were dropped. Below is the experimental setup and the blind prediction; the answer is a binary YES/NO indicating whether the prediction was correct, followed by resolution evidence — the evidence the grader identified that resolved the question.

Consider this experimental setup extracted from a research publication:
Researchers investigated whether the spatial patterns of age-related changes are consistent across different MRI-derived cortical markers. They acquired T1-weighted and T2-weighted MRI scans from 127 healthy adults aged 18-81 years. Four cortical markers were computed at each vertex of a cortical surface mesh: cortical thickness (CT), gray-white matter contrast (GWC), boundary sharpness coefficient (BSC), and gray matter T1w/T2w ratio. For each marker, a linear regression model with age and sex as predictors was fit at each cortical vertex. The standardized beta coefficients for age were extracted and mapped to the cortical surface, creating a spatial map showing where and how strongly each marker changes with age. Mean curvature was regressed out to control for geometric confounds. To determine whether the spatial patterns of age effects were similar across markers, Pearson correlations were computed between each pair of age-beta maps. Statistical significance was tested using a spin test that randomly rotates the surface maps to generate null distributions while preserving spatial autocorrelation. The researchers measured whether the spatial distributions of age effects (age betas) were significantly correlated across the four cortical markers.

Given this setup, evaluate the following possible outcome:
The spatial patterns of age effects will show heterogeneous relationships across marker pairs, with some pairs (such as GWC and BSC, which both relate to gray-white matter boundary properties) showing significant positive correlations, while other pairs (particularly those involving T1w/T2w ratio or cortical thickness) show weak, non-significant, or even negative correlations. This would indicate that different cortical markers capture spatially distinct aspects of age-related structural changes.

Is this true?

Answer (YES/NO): NO